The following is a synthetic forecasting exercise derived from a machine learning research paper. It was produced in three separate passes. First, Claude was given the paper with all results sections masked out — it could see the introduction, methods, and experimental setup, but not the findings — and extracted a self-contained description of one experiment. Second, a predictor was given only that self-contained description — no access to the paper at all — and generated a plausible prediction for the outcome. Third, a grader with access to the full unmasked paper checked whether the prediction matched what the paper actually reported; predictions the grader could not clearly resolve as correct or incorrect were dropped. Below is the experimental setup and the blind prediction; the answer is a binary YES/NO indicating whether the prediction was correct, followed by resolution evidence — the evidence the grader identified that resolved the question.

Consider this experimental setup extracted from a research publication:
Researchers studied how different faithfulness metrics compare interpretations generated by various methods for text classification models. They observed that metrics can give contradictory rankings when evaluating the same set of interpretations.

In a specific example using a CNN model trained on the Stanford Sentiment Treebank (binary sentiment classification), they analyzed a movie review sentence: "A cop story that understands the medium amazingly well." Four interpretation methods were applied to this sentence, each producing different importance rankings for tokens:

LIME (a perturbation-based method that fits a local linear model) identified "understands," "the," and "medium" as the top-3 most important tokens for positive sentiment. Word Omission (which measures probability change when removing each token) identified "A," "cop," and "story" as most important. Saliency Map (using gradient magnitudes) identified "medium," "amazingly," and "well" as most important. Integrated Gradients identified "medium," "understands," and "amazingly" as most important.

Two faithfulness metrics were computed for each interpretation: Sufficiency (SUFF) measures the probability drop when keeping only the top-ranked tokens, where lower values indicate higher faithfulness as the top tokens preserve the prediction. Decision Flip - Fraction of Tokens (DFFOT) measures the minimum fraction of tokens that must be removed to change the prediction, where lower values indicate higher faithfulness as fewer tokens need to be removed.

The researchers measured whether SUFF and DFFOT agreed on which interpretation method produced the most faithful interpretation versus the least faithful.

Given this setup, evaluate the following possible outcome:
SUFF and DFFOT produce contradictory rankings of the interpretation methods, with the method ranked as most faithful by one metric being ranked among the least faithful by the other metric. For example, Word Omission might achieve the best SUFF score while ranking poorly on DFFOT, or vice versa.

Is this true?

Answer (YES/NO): YES